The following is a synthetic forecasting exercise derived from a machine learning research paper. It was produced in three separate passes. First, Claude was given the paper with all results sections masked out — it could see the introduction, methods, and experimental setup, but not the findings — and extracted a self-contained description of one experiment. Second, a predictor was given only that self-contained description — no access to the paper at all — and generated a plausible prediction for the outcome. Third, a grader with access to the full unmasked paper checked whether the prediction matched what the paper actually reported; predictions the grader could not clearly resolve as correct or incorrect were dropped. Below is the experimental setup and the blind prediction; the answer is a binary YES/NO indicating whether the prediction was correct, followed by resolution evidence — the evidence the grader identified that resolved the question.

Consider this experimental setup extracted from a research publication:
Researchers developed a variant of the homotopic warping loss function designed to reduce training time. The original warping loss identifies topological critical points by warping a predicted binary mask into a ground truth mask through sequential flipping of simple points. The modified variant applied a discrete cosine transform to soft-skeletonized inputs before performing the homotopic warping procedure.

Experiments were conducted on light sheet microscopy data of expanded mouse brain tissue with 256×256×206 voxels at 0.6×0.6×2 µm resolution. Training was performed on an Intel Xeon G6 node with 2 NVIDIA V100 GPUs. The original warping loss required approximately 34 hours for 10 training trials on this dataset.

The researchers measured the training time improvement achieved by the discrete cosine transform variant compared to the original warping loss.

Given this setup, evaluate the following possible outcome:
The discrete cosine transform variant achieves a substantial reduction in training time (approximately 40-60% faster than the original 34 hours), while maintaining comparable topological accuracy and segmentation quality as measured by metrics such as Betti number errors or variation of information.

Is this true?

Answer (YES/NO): NO